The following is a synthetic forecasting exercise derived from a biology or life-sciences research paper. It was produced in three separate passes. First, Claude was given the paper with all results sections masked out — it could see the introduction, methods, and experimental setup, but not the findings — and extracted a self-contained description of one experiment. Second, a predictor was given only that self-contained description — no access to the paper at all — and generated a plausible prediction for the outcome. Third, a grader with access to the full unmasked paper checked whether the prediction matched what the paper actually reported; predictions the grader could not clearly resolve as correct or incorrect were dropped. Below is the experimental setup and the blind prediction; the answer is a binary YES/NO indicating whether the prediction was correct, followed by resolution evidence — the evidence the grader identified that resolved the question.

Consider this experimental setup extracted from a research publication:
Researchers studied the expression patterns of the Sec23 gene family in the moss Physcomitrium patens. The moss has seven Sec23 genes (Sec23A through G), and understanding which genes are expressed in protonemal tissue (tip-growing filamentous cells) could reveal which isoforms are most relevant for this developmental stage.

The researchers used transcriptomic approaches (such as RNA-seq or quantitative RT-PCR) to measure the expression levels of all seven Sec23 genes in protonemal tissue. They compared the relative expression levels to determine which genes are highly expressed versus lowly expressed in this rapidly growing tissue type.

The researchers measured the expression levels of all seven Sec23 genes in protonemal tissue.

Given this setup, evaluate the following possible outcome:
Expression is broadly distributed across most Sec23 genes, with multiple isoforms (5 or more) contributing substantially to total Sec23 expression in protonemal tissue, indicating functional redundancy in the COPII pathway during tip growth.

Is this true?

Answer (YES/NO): NO